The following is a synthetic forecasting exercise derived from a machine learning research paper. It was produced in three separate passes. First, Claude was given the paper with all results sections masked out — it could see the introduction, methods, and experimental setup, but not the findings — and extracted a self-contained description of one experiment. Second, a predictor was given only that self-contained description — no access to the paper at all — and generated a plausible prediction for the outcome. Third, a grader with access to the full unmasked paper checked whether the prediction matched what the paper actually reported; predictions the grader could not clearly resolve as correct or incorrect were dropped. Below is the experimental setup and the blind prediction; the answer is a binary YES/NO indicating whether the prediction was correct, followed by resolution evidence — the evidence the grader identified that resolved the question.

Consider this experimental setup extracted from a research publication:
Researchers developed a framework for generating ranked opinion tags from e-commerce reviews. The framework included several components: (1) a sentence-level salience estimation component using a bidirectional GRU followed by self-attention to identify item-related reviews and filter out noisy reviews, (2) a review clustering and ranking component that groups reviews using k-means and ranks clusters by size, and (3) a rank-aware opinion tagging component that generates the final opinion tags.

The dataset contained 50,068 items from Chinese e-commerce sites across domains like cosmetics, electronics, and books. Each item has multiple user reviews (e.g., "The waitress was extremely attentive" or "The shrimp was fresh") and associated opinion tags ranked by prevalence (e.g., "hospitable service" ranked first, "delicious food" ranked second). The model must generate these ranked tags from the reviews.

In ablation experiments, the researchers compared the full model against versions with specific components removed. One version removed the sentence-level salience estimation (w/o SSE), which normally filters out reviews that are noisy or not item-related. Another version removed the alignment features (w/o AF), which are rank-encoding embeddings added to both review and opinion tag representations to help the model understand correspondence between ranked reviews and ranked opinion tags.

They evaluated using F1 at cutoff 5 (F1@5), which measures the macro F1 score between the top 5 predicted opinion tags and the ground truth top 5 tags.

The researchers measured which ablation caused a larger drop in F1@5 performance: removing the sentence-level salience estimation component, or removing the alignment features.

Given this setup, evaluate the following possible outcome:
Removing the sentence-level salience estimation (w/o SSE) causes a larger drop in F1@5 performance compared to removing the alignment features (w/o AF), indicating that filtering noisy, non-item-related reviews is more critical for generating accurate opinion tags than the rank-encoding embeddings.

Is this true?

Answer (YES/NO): YES